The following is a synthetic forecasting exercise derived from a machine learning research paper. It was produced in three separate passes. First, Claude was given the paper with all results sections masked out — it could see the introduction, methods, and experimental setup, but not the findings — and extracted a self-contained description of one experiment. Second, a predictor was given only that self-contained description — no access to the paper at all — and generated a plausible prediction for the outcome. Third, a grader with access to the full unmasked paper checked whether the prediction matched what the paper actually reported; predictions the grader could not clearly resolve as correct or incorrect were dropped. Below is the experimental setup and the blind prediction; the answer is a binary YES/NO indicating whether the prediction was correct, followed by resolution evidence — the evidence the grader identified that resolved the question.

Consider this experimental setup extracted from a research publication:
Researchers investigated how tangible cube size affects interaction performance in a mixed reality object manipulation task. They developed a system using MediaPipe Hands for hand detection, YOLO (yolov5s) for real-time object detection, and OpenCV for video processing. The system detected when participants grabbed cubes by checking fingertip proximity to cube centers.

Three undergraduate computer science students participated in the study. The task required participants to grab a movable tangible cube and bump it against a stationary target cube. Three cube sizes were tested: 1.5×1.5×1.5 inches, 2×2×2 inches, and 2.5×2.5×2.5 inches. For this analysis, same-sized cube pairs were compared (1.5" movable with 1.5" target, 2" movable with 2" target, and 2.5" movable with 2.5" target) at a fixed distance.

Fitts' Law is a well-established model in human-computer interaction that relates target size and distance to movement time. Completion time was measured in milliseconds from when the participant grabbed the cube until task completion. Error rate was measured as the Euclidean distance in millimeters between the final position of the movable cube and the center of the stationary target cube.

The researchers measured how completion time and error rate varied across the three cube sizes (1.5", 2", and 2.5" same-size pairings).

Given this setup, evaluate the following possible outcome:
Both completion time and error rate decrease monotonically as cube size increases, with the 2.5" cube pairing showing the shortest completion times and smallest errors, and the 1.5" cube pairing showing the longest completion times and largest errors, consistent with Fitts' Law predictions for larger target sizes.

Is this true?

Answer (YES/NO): NO